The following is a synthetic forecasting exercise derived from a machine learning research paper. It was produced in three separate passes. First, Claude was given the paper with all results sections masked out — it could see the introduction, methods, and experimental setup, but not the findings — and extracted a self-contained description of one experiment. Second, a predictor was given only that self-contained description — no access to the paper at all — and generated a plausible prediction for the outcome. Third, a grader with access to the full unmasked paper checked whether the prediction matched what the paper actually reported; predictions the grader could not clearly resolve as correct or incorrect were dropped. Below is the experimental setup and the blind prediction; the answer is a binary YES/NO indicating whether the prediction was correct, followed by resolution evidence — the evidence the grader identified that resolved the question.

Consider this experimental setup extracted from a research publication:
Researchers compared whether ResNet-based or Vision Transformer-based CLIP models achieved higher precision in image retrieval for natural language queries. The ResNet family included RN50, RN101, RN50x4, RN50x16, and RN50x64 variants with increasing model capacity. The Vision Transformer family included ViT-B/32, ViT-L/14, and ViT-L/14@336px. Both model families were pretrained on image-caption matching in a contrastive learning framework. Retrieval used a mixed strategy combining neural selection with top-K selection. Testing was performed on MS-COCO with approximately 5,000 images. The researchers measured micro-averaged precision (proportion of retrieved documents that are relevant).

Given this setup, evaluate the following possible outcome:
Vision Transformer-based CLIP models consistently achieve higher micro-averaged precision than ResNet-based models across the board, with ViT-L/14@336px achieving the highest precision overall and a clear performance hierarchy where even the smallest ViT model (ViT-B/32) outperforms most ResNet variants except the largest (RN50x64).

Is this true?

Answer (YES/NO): NO